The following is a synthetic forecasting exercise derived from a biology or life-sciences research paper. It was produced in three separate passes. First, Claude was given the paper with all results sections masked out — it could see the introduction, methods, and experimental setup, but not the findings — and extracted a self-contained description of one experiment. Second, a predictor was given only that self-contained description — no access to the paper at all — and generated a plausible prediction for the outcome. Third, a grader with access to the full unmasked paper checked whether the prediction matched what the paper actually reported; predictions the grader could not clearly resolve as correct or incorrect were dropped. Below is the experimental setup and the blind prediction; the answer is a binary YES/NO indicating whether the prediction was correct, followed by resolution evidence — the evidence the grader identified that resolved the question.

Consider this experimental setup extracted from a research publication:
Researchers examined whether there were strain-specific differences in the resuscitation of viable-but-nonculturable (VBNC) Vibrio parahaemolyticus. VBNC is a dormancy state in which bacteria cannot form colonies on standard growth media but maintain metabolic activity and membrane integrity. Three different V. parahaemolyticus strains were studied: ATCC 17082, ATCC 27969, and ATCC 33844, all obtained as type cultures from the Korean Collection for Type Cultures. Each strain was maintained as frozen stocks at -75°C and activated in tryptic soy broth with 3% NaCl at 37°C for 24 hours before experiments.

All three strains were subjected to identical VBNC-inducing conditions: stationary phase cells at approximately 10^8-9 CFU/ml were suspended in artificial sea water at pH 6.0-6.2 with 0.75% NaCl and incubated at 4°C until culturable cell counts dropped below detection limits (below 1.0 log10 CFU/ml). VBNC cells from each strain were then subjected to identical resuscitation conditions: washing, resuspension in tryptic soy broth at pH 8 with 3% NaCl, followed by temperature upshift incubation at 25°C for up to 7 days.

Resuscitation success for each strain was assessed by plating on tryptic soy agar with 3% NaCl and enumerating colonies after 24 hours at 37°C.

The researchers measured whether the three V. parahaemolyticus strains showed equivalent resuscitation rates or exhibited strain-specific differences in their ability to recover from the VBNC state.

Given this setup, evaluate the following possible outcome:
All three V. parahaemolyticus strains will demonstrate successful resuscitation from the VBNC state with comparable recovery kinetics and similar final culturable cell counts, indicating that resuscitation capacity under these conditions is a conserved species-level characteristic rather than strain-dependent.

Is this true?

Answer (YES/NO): NO